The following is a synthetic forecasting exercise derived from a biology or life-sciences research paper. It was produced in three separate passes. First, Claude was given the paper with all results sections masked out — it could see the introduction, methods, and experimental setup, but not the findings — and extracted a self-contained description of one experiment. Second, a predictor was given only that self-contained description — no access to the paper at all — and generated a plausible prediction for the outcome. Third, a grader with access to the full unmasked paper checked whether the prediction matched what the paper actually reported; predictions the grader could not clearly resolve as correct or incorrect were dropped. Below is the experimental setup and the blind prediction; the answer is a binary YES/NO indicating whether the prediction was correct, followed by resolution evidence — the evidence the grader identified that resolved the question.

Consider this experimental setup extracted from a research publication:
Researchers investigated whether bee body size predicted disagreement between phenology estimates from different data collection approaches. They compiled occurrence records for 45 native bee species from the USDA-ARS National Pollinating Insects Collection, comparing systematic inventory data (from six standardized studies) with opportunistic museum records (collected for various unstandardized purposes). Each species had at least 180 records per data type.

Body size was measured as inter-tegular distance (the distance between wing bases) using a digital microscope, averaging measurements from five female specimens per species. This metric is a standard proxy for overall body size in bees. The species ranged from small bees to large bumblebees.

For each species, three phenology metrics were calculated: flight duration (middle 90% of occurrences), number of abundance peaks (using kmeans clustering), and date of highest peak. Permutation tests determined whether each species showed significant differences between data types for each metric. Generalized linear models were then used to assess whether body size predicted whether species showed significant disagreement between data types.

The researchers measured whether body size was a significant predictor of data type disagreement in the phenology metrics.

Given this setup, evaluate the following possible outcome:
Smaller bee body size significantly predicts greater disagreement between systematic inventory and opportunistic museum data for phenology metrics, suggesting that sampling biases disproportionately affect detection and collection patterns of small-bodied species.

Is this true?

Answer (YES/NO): NO